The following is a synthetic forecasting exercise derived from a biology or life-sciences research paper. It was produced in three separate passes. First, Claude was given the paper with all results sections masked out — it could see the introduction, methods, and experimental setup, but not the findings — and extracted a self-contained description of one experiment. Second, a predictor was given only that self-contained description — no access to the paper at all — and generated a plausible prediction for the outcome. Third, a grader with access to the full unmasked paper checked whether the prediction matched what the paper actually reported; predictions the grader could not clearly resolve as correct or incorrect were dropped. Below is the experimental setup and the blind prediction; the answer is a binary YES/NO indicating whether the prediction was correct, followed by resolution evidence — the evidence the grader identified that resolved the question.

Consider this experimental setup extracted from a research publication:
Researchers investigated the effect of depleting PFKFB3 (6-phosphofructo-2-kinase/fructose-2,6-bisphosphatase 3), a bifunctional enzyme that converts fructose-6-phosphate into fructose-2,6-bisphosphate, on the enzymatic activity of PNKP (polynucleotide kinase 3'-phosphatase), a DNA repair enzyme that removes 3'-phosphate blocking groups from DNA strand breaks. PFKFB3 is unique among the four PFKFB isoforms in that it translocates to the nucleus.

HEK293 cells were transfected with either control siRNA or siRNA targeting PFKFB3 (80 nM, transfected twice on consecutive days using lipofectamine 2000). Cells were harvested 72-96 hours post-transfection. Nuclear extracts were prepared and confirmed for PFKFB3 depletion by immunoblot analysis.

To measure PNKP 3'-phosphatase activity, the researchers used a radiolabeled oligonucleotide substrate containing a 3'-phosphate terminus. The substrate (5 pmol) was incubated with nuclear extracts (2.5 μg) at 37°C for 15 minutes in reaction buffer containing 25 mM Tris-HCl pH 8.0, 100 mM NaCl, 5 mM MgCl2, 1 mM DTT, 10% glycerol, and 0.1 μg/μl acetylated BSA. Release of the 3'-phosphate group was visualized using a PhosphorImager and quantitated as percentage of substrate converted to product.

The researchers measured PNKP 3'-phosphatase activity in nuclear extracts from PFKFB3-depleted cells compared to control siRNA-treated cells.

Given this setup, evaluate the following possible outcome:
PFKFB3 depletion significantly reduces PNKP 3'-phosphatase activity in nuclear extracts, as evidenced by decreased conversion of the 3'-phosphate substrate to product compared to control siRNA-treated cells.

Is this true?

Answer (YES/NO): YES